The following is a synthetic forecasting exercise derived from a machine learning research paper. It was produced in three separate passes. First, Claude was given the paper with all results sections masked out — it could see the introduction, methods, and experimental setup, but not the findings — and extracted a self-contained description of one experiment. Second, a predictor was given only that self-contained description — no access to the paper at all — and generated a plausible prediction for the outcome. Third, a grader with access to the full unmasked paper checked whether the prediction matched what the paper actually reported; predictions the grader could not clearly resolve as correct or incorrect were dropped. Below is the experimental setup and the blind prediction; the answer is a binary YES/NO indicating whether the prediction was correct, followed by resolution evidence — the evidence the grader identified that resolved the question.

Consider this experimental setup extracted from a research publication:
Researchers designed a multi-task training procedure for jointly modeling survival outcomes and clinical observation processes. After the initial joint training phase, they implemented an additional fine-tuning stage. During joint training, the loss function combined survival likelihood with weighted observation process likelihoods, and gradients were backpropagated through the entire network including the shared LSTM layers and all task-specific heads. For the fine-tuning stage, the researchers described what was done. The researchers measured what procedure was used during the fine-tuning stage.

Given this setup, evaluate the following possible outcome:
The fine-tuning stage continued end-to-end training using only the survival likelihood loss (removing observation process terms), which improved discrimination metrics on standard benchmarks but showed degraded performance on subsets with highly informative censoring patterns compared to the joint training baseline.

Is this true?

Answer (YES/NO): NO